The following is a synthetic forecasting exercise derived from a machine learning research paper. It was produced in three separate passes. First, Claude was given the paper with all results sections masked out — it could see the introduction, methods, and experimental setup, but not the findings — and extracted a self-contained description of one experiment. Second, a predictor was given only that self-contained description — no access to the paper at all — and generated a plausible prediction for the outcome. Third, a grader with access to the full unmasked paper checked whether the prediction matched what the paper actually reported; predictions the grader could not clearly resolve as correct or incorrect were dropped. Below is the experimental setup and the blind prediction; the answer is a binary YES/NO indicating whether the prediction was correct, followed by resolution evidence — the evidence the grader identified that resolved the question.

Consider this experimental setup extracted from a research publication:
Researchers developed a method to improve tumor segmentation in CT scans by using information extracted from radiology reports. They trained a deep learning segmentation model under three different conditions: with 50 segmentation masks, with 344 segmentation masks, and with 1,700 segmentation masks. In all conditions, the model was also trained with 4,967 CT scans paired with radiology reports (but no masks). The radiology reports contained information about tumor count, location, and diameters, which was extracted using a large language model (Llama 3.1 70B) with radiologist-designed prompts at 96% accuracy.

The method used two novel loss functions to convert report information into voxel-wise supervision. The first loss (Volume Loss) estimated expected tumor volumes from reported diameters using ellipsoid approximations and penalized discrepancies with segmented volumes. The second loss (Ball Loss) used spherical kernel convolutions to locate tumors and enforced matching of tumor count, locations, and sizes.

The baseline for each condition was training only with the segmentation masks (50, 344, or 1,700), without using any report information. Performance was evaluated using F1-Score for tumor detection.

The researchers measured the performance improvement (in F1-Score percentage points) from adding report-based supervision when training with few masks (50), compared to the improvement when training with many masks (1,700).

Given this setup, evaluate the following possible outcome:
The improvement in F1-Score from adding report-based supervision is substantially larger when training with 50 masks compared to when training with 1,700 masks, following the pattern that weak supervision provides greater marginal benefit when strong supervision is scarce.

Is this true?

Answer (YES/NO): YES